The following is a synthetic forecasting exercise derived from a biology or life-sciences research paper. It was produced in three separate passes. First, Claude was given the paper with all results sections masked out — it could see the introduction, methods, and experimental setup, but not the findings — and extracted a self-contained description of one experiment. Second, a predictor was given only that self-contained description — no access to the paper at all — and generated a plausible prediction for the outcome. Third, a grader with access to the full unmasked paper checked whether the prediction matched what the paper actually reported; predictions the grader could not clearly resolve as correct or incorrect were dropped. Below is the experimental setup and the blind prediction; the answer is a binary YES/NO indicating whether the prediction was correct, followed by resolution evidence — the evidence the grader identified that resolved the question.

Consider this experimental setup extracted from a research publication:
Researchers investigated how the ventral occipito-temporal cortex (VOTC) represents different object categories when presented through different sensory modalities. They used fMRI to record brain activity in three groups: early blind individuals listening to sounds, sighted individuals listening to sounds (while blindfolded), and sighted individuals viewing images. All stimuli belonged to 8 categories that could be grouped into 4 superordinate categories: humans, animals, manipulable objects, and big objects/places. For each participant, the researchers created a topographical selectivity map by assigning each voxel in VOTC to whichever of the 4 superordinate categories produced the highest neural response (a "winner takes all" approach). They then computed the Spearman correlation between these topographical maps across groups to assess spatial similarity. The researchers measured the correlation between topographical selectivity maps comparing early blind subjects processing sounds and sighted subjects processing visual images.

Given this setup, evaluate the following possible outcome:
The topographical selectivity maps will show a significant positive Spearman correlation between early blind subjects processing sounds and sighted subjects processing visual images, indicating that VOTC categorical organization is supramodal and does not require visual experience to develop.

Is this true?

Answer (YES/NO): YES